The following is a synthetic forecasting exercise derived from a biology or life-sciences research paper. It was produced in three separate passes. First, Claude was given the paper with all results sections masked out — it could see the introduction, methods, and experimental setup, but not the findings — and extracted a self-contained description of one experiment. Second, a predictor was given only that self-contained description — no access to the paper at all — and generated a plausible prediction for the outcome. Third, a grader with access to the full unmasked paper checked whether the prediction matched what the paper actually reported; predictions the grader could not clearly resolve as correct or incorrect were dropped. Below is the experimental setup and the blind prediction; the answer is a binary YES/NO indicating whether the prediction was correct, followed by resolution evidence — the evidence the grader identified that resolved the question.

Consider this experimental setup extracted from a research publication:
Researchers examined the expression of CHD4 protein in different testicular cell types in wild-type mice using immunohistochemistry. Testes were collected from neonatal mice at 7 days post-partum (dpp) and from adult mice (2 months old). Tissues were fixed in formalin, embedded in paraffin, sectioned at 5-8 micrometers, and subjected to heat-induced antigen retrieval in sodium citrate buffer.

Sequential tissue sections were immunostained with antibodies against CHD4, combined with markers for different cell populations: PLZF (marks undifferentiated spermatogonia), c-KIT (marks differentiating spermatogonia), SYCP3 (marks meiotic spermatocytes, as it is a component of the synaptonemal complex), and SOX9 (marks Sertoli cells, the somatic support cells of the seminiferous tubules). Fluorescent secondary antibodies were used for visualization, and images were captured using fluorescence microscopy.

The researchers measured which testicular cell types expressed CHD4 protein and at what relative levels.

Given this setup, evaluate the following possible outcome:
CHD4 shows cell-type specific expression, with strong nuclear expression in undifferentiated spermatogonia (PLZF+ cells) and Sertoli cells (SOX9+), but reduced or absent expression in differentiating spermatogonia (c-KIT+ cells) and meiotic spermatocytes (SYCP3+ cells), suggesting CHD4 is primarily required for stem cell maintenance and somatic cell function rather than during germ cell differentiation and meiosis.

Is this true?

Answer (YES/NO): NO